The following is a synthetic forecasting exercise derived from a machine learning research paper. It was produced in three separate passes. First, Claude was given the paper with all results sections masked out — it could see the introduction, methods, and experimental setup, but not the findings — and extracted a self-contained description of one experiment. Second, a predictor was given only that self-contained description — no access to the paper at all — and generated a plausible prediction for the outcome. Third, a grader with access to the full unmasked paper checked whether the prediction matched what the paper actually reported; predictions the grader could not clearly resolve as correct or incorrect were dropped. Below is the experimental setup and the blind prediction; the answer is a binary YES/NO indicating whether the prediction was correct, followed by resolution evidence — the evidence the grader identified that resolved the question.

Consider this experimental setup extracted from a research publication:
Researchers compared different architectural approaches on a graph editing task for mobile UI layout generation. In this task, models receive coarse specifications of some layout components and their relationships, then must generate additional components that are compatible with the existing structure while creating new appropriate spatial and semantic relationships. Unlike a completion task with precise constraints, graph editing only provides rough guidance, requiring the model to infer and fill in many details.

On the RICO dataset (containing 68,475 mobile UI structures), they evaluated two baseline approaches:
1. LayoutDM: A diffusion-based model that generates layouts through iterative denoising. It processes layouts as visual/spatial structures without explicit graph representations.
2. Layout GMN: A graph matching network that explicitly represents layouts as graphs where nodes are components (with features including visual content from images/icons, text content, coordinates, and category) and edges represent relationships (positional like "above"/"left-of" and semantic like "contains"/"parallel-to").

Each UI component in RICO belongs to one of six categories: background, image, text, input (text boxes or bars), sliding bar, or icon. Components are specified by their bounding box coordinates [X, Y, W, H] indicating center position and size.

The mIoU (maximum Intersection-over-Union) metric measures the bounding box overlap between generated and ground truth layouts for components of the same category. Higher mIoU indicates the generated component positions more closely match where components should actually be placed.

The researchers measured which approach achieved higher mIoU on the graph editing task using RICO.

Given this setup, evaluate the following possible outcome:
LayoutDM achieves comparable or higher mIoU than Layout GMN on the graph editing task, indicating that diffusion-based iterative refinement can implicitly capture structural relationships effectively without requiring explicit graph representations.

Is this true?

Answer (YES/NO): YES